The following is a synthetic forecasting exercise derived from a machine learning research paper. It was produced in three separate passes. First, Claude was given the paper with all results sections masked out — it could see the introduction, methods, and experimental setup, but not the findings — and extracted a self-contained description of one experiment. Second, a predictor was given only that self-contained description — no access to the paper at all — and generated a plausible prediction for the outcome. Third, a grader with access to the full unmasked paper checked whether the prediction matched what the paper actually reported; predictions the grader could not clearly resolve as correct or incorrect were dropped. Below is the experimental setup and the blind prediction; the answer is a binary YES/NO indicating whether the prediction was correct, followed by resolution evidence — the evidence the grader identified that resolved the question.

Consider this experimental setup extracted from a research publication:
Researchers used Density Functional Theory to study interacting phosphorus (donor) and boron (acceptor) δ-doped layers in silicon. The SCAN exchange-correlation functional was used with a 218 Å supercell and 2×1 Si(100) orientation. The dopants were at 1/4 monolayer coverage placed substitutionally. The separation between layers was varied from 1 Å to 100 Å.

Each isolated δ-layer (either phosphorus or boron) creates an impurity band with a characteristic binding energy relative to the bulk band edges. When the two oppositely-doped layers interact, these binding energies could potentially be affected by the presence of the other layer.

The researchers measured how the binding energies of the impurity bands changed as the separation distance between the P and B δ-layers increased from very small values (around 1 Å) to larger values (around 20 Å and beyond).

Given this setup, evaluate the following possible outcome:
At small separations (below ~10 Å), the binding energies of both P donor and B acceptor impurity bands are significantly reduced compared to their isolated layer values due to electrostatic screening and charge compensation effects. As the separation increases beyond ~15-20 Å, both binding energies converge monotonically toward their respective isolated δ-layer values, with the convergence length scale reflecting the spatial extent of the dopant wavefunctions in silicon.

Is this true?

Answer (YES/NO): NO